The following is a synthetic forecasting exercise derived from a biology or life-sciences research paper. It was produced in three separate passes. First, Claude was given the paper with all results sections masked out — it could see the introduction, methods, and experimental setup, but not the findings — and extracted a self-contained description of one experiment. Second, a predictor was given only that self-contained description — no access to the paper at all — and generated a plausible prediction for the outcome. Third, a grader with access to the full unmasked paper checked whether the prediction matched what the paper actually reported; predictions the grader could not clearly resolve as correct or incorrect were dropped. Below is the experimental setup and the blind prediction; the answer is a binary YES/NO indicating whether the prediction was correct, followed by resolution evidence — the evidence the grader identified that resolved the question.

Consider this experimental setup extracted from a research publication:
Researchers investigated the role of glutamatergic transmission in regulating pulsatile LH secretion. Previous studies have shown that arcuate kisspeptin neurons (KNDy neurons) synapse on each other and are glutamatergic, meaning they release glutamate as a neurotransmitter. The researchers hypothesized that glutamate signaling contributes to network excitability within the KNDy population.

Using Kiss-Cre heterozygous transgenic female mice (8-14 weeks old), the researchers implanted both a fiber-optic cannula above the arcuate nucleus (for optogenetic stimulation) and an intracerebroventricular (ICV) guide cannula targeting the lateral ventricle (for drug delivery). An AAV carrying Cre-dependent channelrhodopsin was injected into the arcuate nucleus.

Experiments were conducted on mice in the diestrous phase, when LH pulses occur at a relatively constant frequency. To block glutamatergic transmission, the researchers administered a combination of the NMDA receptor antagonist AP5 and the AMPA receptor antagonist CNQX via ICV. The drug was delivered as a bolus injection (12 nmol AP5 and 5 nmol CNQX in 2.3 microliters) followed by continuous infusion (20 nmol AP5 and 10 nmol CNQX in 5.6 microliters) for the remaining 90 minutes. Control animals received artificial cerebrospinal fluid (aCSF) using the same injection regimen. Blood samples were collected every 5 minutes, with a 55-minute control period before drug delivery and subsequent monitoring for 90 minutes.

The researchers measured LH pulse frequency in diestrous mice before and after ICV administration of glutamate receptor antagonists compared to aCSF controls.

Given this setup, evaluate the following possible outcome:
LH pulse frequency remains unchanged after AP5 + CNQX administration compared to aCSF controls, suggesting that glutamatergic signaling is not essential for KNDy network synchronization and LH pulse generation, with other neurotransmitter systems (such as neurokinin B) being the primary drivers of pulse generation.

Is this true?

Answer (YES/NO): NO